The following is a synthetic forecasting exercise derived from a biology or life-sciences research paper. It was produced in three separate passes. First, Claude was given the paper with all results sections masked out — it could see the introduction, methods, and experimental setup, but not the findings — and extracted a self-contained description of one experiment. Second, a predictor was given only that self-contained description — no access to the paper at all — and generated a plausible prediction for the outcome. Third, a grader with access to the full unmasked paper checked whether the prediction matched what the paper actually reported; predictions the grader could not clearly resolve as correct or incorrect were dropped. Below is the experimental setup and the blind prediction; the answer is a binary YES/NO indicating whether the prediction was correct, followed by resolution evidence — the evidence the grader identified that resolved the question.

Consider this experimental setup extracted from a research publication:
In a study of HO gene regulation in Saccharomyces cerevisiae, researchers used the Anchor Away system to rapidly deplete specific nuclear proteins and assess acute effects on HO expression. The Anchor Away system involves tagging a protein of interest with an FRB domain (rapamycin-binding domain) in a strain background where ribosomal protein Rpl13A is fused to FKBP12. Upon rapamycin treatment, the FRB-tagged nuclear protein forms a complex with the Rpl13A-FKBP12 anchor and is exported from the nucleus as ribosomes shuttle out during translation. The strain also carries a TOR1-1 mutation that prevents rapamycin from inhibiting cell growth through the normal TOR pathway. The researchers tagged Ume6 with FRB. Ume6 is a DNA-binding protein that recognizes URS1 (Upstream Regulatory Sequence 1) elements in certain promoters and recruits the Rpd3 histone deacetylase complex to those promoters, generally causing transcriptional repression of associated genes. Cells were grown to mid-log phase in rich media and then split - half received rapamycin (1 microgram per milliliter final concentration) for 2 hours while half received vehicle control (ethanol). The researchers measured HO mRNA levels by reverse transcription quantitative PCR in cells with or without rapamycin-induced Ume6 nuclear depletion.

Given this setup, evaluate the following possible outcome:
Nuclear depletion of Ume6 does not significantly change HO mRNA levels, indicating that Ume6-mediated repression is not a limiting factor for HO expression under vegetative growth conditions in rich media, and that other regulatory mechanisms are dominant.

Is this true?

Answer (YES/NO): NO